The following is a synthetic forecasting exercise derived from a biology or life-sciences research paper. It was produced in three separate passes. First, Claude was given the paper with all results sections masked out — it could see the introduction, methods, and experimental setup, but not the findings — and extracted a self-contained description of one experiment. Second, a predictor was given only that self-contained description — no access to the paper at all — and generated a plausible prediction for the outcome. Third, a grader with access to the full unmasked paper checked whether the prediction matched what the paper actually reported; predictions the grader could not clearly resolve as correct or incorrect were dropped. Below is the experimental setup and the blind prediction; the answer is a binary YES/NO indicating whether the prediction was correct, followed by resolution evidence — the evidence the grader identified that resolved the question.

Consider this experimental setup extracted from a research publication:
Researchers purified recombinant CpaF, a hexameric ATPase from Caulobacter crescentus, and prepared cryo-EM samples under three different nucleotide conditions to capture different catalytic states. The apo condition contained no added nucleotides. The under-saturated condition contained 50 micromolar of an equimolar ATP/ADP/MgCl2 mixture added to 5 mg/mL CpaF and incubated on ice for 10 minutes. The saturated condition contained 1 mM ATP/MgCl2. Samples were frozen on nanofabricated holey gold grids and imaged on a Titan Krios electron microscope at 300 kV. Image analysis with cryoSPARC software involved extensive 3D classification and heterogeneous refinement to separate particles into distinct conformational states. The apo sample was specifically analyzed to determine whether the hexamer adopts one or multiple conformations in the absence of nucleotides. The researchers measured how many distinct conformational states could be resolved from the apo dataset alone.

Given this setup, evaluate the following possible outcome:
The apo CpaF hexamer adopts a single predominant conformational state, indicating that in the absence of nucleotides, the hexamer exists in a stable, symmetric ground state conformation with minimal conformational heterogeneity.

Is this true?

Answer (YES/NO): NO